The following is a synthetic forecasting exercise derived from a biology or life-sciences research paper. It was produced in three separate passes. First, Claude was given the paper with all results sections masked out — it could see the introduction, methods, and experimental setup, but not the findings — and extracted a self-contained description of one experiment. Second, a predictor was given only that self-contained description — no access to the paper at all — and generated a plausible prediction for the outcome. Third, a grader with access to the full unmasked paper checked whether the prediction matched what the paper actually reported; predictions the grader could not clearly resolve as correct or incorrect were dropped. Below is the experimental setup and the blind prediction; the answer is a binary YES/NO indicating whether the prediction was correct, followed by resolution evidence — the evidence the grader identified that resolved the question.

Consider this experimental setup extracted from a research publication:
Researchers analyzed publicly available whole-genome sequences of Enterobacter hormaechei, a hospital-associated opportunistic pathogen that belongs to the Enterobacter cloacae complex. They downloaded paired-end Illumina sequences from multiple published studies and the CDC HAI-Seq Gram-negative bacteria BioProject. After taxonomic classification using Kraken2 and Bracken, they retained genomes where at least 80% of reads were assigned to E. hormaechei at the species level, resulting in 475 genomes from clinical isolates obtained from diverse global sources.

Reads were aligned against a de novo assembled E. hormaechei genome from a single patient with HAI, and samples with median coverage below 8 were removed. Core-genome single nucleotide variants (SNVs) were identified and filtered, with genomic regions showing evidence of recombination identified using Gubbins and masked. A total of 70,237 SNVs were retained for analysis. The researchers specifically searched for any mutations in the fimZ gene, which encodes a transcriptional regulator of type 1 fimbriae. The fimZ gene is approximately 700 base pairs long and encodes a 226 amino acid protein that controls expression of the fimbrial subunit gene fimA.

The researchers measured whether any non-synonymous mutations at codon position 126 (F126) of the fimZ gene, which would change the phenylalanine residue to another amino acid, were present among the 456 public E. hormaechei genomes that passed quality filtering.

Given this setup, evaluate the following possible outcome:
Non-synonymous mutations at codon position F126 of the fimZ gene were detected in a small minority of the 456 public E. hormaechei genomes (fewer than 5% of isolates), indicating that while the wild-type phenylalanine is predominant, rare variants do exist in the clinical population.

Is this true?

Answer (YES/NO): NO